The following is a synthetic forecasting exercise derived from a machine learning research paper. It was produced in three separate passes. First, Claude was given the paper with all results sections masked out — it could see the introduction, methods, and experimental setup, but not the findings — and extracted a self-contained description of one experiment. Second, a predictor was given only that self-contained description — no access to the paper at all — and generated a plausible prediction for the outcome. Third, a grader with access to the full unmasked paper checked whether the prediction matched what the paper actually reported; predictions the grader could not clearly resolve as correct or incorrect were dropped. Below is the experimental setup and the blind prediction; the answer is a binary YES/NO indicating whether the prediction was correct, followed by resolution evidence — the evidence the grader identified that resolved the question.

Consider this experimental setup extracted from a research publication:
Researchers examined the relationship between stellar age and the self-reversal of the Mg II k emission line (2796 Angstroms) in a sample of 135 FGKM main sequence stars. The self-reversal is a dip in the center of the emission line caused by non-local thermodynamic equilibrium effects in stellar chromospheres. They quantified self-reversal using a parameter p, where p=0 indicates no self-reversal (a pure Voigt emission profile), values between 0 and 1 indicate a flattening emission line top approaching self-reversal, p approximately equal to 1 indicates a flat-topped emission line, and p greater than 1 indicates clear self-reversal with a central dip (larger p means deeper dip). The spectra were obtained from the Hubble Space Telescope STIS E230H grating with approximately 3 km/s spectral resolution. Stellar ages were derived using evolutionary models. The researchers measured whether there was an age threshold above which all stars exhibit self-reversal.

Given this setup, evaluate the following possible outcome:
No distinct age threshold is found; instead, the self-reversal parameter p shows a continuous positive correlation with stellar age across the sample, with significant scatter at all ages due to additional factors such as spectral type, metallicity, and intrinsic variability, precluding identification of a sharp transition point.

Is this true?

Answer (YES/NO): NO